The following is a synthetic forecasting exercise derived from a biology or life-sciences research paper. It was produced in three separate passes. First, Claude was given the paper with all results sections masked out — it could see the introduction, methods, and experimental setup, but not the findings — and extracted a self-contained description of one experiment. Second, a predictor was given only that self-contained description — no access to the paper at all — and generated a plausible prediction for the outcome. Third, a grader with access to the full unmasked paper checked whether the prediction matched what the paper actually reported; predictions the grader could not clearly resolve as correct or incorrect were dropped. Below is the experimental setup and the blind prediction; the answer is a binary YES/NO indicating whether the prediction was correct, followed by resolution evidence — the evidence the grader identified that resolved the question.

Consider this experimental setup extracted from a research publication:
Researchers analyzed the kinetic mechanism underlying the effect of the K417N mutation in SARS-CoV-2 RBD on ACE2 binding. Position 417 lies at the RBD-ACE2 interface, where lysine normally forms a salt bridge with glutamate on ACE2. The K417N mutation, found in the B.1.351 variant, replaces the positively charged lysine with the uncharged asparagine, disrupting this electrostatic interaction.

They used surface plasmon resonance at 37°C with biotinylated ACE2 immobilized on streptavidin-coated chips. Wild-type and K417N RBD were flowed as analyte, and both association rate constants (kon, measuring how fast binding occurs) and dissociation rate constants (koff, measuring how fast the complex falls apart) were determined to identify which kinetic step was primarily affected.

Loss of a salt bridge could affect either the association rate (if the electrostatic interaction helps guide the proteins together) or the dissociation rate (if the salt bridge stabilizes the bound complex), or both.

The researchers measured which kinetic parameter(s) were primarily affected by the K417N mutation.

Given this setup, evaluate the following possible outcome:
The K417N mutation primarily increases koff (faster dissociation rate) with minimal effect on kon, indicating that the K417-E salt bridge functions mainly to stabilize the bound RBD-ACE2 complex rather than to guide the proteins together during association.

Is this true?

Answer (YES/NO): NO